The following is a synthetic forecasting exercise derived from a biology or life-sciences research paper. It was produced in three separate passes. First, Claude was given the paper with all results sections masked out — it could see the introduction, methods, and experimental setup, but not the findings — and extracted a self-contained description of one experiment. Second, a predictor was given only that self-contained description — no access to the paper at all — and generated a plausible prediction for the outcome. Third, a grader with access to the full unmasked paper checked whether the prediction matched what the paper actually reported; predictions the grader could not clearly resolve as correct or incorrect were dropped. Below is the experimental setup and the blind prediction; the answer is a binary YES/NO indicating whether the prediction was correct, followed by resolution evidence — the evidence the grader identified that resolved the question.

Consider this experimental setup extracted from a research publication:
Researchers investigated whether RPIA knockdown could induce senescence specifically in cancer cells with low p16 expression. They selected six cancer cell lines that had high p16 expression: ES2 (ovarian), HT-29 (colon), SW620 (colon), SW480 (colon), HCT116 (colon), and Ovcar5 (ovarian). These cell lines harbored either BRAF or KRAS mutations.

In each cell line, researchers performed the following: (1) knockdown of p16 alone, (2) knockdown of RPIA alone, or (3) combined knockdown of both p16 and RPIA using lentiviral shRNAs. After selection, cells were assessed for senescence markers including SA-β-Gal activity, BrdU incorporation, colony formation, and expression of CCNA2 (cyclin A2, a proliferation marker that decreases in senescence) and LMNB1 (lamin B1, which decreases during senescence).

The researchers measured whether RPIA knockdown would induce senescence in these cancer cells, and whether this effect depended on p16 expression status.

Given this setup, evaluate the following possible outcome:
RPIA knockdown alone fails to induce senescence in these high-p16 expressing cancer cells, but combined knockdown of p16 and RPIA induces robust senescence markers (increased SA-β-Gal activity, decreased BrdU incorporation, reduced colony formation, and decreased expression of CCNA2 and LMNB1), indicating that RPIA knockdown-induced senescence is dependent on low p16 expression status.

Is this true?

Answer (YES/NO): YES